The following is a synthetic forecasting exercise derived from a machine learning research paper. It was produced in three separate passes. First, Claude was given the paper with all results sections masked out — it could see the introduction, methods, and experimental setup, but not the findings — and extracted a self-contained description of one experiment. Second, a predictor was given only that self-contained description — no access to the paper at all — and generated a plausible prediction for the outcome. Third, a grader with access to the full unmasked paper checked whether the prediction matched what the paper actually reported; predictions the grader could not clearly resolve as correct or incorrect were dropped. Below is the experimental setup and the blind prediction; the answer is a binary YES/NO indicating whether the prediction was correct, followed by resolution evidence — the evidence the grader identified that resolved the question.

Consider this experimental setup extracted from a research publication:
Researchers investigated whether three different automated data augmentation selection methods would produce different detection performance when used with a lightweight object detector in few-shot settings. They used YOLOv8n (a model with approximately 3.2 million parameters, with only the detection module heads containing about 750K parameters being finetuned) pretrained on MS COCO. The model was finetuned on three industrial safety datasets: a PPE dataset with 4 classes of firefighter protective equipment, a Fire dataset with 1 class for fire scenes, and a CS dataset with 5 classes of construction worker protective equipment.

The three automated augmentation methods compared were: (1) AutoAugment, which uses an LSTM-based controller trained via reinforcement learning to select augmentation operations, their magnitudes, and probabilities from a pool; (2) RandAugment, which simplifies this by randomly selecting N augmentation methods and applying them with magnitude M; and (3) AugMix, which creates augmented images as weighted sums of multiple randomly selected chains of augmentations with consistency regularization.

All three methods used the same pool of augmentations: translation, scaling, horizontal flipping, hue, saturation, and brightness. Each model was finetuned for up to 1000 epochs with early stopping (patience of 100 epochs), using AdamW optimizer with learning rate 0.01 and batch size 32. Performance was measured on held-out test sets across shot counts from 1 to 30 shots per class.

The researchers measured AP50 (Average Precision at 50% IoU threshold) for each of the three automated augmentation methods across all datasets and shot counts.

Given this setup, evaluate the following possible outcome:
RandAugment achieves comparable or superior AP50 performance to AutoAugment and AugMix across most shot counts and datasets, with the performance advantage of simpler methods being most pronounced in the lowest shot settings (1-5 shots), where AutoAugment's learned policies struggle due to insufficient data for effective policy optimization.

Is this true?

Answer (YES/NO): NO